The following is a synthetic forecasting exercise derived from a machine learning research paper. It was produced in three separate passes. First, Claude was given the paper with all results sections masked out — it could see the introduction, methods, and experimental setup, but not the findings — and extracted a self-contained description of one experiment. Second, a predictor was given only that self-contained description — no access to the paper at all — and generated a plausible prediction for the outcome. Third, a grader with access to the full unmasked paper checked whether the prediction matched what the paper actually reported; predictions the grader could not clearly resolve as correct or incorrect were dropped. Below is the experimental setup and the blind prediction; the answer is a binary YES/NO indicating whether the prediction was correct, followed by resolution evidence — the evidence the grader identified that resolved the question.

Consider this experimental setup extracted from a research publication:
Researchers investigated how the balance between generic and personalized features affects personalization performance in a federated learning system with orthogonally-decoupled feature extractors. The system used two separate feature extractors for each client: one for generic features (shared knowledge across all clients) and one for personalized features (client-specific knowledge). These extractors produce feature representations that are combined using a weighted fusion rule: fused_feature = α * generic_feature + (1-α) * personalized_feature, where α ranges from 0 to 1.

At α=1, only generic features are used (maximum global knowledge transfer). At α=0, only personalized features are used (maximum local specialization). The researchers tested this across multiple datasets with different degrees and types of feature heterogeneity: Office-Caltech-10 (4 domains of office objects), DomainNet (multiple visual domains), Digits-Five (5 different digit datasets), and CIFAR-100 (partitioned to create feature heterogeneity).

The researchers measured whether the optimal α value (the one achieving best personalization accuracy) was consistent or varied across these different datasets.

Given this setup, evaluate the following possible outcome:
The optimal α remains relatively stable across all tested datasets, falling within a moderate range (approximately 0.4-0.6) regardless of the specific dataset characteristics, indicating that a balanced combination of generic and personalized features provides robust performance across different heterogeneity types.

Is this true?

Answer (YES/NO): NO